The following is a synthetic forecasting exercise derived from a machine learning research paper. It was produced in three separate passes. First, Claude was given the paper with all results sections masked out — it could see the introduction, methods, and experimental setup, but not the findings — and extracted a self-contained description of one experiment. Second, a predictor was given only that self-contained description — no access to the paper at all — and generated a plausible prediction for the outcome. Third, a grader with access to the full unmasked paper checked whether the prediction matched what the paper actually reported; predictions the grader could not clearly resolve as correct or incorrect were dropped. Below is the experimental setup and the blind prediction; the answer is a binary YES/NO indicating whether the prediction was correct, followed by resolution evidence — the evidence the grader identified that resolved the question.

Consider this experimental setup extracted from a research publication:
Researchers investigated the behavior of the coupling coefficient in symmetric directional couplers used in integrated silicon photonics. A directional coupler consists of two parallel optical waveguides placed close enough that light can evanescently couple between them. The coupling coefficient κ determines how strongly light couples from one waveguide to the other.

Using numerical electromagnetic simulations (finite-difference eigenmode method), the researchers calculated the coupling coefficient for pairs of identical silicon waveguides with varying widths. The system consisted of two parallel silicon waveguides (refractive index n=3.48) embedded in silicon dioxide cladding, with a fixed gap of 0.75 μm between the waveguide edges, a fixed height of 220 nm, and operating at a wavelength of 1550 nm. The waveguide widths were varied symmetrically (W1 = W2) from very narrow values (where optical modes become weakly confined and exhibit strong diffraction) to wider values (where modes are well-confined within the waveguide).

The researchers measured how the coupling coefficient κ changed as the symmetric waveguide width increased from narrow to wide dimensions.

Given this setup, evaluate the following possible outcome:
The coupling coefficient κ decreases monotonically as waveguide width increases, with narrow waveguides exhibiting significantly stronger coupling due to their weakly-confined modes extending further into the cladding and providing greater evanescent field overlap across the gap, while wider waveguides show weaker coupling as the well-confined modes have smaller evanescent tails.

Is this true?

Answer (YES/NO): NO